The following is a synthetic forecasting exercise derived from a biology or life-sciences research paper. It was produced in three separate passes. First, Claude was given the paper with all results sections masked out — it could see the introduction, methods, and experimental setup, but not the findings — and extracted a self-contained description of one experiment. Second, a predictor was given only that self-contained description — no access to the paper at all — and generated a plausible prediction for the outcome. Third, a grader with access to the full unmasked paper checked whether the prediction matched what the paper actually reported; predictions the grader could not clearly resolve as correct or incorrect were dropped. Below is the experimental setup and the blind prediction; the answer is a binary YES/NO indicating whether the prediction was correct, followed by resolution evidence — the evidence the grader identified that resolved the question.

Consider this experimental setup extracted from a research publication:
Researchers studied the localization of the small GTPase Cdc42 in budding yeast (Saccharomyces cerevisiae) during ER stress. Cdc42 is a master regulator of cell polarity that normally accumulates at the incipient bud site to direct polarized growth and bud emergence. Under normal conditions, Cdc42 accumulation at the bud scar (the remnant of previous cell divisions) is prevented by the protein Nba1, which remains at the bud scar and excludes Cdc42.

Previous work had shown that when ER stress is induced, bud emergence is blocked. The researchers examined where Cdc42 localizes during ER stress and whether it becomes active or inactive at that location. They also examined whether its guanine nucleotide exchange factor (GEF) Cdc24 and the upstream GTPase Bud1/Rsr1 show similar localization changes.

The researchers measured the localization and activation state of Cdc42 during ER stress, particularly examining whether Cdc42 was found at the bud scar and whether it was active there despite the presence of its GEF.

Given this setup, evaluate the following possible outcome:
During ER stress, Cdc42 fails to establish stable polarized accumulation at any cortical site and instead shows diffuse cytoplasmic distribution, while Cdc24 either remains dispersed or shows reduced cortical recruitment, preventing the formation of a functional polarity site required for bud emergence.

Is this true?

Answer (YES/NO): NO